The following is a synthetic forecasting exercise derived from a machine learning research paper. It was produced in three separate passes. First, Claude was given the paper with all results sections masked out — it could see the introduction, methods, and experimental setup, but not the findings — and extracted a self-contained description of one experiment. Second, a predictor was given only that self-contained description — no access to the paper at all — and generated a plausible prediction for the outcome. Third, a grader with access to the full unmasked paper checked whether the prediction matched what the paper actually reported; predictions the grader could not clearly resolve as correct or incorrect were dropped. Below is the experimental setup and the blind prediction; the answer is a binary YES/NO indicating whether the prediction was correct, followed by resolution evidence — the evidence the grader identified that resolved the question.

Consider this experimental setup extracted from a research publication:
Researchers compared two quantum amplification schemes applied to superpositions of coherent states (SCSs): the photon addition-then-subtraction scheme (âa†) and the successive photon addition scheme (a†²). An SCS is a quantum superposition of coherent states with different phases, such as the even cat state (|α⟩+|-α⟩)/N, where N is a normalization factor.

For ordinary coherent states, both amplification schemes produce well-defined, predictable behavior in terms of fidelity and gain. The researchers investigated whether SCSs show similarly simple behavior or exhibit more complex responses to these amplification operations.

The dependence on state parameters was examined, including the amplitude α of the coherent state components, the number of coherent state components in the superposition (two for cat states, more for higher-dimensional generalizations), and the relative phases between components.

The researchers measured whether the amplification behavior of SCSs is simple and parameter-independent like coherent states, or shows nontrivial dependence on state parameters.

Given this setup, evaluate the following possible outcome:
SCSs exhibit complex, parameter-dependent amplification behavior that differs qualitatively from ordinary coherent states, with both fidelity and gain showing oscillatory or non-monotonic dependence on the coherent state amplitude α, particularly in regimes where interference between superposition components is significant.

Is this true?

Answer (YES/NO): YES